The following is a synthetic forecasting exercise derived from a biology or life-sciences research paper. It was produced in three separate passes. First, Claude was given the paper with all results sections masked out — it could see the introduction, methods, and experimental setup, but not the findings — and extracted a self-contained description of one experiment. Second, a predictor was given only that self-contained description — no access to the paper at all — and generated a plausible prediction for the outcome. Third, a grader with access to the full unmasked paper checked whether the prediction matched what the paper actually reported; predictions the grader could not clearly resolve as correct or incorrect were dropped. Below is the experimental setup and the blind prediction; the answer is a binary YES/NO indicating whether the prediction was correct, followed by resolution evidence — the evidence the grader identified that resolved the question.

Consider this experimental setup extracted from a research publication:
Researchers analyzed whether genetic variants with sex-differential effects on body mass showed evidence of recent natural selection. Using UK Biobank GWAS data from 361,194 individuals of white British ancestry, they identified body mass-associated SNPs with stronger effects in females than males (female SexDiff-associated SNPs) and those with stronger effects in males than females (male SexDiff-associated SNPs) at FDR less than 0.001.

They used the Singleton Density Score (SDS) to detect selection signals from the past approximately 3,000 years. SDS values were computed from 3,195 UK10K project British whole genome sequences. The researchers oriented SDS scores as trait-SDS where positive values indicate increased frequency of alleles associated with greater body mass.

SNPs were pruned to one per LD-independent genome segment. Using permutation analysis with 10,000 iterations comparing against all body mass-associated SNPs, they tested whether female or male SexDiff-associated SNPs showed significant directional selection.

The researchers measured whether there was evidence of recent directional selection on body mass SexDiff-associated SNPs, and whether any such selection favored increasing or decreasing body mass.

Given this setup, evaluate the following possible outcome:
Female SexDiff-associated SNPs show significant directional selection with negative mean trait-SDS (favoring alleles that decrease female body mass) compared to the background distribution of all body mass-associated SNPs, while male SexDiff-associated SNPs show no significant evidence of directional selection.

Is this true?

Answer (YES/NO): NO